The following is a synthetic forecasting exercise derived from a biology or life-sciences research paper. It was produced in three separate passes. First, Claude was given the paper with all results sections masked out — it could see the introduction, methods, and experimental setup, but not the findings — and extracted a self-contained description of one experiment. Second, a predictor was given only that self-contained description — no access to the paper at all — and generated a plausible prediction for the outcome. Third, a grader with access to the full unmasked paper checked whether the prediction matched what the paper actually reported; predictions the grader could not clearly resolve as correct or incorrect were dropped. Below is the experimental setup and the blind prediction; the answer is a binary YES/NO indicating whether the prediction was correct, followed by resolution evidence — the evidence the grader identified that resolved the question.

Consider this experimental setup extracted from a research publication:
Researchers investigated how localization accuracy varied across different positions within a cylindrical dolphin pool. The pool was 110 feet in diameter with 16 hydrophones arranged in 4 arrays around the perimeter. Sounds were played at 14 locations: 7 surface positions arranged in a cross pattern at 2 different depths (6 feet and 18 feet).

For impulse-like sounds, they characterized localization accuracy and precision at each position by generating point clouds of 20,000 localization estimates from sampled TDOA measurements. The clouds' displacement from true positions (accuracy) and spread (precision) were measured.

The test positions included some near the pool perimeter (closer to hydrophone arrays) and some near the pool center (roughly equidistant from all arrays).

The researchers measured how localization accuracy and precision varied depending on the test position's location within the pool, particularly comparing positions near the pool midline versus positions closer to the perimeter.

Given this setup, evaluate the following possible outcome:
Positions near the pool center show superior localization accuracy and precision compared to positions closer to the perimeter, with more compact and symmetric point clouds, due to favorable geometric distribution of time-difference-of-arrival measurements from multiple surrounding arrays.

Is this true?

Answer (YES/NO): NO